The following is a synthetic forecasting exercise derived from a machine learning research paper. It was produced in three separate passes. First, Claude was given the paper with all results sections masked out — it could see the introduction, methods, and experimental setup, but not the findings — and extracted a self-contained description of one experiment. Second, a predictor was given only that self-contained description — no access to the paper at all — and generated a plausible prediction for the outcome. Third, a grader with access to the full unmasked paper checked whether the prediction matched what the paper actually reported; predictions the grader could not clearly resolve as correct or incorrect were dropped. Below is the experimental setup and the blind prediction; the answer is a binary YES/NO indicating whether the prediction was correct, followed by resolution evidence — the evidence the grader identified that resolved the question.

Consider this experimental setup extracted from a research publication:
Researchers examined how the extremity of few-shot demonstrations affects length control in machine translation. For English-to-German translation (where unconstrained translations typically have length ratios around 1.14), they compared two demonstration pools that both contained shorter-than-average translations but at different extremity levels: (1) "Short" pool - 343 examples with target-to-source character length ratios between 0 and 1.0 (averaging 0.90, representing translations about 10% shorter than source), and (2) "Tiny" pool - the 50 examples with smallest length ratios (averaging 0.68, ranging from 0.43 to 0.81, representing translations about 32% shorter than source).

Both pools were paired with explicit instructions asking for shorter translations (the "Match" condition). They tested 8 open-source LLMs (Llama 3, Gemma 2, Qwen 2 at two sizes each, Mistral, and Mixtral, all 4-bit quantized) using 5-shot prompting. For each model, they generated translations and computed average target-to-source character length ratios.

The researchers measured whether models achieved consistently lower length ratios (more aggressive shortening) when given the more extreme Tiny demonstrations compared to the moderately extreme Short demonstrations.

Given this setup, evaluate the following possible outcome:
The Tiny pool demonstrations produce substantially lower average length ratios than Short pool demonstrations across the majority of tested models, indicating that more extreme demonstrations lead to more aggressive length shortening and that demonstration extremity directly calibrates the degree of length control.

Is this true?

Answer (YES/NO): YES